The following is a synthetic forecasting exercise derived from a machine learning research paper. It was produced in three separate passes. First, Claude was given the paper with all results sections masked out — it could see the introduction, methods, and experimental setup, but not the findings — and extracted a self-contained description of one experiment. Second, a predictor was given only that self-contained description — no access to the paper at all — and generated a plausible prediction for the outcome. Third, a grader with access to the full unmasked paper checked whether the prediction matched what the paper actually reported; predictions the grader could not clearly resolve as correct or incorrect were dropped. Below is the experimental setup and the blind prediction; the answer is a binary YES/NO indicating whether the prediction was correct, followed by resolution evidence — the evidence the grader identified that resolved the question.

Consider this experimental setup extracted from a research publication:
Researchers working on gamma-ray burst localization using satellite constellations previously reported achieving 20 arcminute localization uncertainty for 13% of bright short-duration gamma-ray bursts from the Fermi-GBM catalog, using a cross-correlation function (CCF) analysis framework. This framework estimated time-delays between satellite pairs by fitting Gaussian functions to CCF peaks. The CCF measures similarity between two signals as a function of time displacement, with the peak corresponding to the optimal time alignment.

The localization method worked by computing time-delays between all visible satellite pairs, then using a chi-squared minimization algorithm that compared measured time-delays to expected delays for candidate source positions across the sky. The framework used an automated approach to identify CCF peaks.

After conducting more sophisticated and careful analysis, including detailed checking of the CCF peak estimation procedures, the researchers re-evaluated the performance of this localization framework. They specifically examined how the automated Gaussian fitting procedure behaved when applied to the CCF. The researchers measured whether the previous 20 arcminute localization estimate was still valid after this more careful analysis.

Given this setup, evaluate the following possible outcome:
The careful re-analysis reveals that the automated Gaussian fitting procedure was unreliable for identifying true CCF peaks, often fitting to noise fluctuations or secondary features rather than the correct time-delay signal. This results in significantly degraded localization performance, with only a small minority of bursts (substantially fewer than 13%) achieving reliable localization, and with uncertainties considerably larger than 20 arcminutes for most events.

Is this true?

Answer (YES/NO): NO